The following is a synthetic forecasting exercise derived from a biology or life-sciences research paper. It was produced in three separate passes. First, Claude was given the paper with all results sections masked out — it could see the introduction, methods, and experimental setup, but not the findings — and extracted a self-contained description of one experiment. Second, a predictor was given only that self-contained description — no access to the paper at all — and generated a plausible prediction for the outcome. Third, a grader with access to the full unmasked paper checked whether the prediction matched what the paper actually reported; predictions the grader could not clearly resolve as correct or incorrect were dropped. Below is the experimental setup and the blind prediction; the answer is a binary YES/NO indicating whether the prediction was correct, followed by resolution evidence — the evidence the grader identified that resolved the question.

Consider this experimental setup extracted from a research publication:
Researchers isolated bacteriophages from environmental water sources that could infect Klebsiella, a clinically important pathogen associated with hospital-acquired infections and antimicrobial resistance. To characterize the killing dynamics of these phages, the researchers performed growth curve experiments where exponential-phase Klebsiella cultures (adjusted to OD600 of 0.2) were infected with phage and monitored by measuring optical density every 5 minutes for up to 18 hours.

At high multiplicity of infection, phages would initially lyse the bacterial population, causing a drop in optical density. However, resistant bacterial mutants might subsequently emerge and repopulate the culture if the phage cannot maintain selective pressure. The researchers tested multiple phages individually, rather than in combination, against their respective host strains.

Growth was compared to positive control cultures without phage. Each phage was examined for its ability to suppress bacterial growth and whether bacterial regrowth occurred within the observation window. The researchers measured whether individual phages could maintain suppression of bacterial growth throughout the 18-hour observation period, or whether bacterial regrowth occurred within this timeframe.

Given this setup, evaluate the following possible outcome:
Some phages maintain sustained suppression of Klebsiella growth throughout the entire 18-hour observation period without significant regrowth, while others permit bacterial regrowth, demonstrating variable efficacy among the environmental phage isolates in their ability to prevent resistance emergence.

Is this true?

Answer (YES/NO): NO